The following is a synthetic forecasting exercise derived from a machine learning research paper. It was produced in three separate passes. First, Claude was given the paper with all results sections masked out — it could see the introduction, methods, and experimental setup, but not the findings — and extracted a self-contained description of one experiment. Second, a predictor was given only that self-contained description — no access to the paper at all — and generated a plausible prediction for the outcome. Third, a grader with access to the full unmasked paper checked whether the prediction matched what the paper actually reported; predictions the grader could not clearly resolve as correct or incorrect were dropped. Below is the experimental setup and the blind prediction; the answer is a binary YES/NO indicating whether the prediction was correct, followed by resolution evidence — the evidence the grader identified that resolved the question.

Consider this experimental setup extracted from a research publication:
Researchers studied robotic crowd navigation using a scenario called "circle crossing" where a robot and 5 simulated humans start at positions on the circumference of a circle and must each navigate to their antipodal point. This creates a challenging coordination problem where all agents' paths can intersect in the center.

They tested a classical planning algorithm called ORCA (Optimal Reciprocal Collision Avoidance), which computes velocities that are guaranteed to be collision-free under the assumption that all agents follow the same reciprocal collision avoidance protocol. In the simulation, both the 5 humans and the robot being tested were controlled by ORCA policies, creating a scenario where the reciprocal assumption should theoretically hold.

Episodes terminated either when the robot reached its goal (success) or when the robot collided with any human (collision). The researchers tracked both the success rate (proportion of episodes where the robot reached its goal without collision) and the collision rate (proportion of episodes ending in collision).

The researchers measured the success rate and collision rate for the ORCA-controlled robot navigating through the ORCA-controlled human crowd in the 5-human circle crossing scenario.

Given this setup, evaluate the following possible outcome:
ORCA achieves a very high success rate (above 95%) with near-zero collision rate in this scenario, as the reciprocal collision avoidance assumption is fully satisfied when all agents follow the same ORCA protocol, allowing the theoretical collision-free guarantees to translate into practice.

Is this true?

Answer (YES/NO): NO